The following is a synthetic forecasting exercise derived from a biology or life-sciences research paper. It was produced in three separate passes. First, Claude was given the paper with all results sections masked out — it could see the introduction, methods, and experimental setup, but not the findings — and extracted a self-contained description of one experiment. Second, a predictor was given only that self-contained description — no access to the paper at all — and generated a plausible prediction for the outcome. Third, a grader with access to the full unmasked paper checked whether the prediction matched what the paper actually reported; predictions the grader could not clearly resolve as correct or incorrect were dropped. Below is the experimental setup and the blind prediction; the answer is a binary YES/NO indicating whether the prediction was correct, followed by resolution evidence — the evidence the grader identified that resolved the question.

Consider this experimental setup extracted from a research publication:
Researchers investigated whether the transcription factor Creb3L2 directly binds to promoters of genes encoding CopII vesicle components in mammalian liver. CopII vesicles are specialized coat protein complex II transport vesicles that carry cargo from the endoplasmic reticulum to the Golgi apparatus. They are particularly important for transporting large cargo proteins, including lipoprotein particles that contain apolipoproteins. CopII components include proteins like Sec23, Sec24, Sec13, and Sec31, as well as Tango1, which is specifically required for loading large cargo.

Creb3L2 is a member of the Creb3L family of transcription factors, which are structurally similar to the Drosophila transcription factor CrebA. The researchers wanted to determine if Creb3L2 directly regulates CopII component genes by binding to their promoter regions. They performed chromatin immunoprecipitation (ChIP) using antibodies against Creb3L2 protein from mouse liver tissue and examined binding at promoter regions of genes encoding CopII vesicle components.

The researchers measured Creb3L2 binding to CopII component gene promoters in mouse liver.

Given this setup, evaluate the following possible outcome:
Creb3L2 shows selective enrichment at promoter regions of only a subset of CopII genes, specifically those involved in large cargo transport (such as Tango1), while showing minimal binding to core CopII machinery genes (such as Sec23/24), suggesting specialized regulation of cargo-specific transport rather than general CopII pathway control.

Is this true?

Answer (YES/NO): NO